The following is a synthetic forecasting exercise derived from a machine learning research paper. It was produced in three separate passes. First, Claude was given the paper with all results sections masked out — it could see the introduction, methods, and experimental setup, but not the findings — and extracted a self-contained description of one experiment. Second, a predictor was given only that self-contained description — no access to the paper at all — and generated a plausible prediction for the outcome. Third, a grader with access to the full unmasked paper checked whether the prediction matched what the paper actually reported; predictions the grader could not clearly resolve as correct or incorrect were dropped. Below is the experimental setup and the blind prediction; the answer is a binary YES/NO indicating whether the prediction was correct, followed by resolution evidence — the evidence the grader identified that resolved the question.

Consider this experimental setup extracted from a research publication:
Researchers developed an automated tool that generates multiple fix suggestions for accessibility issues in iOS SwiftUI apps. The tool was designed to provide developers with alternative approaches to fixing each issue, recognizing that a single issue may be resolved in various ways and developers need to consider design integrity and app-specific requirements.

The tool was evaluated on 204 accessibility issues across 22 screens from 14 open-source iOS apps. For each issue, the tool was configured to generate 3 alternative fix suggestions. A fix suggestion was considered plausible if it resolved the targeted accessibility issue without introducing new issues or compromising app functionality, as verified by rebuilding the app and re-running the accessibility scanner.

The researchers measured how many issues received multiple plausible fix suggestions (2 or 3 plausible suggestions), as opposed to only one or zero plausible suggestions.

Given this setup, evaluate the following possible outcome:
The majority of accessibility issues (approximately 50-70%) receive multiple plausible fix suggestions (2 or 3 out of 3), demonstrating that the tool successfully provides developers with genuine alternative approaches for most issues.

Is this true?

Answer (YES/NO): YES